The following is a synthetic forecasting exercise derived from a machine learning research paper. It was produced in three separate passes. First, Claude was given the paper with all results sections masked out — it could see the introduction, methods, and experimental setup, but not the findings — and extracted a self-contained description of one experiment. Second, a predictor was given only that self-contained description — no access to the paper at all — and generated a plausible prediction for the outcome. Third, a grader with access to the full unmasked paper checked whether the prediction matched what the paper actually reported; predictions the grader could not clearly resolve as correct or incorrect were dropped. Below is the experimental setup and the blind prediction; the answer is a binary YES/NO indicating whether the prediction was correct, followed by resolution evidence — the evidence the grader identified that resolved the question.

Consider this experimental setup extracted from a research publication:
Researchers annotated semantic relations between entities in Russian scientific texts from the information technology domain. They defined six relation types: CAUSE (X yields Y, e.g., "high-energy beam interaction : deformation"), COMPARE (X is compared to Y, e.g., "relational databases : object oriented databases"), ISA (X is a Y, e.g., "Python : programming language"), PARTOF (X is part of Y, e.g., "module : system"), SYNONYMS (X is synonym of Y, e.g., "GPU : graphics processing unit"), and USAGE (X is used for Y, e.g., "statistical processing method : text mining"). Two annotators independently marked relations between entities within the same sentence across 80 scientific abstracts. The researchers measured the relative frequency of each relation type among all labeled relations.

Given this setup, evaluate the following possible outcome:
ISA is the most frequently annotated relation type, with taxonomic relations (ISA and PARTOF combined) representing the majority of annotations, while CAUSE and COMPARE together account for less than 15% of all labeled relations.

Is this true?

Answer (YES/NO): NO